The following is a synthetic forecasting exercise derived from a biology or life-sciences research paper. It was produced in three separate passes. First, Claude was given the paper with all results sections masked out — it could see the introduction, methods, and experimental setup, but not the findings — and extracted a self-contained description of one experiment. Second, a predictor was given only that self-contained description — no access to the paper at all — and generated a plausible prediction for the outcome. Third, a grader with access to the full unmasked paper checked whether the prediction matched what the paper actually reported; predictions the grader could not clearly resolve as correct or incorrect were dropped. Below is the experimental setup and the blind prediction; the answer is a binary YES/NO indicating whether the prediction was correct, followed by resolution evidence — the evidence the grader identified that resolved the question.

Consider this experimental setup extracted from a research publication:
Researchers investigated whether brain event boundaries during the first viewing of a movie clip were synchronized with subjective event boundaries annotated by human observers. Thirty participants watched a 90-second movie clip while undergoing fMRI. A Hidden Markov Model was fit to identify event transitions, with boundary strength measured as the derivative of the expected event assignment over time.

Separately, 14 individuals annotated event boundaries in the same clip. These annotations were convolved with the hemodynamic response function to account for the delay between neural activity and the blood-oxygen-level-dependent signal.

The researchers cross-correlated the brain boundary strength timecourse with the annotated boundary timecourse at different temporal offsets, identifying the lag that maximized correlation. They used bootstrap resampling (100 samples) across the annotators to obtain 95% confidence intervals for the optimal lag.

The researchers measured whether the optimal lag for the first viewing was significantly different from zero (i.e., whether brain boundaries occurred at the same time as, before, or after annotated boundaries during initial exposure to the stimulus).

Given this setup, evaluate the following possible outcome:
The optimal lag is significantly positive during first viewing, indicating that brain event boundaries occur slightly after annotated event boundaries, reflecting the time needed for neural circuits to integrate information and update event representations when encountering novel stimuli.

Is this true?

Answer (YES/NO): NO